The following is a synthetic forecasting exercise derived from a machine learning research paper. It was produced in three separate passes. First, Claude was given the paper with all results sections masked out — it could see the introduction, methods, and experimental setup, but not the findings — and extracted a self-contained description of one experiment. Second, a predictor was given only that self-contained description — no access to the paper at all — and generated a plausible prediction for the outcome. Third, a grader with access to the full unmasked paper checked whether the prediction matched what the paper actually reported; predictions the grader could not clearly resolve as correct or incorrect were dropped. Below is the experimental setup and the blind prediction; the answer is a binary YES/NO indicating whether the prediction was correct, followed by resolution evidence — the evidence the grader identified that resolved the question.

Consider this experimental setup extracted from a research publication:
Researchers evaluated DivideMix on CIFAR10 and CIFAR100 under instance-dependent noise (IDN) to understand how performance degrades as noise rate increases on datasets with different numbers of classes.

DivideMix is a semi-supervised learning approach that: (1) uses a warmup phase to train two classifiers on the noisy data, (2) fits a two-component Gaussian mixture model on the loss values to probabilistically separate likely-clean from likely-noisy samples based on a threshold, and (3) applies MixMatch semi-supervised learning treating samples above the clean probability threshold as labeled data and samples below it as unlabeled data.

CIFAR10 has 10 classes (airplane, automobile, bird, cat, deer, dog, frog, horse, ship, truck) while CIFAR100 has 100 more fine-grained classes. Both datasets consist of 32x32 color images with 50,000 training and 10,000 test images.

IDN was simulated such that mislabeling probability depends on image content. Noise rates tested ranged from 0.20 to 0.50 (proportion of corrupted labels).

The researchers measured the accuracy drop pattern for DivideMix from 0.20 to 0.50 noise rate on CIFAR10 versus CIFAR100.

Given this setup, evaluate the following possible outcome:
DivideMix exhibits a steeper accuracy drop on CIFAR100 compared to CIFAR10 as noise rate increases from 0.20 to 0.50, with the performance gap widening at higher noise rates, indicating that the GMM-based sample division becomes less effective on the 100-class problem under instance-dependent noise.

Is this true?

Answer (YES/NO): YES